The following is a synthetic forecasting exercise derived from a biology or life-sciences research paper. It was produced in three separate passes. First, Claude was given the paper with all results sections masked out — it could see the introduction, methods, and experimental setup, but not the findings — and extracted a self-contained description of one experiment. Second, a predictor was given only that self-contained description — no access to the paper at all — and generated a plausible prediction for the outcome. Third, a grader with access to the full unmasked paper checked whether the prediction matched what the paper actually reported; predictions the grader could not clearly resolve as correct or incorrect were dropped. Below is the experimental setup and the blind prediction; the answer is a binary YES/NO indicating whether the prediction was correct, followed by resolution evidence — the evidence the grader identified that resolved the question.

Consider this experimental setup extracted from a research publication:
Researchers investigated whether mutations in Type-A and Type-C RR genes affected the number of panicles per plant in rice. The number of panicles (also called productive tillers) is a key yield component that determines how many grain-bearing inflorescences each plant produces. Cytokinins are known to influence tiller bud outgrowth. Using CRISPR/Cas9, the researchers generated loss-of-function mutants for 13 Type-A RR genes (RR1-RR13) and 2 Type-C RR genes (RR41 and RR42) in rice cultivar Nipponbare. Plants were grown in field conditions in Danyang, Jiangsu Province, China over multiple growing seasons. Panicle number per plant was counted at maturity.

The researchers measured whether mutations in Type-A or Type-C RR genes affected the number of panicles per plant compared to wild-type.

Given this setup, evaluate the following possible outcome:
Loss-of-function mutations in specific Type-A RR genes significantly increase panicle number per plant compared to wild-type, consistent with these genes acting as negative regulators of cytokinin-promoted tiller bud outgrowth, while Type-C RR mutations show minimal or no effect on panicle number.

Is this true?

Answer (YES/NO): NO